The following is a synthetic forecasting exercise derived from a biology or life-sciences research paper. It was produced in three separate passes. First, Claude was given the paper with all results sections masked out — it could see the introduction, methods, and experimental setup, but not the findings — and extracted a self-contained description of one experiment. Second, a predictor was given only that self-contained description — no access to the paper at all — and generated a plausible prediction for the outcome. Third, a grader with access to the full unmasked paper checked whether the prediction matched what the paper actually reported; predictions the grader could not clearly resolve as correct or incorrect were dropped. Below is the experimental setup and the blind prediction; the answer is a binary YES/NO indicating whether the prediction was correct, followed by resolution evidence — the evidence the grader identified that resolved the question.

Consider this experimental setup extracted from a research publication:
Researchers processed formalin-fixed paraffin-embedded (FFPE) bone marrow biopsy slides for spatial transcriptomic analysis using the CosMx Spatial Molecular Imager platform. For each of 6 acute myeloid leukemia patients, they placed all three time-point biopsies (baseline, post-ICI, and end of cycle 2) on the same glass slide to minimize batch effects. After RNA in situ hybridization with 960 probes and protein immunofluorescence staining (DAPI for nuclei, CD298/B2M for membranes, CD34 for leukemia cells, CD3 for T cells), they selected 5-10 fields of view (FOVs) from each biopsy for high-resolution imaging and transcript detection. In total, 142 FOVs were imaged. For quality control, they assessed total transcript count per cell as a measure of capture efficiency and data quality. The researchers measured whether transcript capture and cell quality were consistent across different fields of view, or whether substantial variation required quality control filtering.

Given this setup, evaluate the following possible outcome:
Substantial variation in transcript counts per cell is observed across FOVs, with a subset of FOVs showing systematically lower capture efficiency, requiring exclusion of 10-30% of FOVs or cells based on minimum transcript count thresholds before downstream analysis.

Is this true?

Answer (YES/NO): NO